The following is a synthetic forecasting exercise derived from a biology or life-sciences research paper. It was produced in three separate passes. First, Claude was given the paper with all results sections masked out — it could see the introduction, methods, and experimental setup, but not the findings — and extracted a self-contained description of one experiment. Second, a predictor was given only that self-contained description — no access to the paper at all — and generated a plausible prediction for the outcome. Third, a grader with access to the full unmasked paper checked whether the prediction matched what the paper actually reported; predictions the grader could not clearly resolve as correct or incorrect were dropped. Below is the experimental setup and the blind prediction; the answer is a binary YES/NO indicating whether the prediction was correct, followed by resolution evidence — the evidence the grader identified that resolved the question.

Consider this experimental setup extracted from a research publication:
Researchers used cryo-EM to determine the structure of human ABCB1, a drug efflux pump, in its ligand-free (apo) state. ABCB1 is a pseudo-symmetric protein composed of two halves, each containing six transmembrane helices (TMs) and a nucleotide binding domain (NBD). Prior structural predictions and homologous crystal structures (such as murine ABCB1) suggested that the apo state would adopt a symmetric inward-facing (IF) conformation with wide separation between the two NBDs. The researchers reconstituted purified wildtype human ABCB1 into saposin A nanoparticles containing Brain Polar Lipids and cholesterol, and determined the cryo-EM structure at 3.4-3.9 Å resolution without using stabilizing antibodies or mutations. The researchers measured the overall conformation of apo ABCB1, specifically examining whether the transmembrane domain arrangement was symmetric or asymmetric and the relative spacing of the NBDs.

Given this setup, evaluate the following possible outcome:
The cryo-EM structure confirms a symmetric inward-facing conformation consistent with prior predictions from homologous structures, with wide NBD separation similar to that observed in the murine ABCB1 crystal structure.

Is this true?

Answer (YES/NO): NO